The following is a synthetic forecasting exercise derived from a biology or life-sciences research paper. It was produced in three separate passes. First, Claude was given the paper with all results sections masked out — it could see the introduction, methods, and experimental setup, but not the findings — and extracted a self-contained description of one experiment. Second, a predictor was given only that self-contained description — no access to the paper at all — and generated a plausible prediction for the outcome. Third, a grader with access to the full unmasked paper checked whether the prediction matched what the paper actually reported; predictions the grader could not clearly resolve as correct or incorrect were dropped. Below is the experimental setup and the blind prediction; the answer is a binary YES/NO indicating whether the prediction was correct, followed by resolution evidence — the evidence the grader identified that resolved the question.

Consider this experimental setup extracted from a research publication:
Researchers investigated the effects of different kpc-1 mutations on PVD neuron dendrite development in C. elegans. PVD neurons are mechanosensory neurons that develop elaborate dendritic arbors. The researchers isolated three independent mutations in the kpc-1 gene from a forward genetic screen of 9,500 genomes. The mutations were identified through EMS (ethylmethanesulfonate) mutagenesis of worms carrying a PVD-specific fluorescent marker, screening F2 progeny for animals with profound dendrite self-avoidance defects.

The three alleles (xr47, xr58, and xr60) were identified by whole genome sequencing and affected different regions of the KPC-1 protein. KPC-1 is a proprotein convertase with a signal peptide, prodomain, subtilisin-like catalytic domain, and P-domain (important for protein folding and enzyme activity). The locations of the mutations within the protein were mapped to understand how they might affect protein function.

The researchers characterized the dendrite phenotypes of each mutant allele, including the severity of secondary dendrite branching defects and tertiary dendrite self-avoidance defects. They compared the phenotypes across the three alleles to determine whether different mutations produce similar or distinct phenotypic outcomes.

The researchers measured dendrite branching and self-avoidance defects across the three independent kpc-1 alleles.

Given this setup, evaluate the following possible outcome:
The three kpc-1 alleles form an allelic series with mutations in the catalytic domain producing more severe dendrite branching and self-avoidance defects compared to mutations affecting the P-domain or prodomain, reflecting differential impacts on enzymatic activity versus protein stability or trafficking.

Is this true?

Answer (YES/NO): NO